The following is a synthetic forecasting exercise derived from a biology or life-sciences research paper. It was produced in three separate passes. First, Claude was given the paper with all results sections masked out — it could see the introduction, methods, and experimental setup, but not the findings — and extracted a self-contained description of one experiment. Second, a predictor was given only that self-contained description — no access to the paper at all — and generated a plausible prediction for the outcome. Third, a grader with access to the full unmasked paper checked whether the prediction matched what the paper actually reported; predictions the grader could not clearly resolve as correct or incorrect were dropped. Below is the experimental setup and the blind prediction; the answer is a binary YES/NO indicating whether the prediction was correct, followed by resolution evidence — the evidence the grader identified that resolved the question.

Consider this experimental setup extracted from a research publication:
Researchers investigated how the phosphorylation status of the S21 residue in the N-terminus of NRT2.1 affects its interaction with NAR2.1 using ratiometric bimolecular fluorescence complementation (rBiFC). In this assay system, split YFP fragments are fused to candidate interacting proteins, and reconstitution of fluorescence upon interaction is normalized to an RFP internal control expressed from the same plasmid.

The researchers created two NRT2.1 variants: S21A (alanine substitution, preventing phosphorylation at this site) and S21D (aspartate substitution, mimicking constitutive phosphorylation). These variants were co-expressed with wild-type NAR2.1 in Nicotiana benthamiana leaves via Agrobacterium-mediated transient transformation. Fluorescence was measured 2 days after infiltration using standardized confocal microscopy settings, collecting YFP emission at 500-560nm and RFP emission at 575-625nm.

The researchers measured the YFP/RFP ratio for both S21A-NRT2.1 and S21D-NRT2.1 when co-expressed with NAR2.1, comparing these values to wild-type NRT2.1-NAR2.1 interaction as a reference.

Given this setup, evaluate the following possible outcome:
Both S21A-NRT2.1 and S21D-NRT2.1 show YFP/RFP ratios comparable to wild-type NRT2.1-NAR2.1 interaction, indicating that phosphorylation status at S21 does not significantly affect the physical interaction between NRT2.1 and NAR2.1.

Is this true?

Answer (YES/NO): NO